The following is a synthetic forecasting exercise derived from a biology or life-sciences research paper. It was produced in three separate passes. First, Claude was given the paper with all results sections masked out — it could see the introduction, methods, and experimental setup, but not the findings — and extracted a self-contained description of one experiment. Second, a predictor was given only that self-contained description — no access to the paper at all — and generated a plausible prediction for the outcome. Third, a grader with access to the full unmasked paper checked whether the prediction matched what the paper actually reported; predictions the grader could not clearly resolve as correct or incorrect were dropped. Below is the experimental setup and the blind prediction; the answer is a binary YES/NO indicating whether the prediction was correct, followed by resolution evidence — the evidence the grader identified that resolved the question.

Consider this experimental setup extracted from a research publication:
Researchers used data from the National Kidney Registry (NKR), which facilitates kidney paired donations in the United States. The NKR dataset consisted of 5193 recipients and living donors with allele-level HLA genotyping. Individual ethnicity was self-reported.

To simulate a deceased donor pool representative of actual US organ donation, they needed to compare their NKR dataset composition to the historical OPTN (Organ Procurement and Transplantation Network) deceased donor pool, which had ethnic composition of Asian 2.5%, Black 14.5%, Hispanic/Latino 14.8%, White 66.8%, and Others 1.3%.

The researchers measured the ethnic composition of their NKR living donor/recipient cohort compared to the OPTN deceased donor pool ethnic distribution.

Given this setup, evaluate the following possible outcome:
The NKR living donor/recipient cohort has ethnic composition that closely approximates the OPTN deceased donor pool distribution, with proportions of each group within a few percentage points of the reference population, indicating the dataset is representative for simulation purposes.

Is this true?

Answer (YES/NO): NO